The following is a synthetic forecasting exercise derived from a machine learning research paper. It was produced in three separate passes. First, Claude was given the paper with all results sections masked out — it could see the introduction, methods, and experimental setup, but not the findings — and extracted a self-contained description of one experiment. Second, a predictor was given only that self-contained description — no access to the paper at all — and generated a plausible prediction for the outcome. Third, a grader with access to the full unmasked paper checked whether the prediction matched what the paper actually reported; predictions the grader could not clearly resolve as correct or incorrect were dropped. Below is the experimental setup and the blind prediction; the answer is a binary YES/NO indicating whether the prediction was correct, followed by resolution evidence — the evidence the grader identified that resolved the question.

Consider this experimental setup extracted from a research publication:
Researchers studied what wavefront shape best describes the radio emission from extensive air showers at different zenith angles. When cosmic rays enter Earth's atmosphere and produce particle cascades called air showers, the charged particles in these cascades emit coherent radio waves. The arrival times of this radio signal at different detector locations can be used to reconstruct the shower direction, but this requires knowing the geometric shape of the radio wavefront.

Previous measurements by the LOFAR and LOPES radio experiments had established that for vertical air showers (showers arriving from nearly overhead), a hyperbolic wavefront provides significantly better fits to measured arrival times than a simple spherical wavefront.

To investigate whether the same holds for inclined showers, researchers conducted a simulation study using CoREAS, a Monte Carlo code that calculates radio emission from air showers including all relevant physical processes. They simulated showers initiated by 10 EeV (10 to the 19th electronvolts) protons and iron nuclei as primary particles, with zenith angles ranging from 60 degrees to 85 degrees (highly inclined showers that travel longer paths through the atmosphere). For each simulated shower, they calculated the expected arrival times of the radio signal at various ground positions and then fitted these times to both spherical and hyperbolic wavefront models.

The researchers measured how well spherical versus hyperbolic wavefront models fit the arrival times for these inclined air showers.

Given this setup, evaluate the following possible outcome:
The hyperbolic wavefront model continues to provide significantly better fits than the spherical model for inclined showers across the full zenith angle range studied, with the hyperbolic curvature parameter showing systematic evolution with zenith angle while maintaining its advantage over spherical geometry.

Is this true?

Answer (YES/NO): NO